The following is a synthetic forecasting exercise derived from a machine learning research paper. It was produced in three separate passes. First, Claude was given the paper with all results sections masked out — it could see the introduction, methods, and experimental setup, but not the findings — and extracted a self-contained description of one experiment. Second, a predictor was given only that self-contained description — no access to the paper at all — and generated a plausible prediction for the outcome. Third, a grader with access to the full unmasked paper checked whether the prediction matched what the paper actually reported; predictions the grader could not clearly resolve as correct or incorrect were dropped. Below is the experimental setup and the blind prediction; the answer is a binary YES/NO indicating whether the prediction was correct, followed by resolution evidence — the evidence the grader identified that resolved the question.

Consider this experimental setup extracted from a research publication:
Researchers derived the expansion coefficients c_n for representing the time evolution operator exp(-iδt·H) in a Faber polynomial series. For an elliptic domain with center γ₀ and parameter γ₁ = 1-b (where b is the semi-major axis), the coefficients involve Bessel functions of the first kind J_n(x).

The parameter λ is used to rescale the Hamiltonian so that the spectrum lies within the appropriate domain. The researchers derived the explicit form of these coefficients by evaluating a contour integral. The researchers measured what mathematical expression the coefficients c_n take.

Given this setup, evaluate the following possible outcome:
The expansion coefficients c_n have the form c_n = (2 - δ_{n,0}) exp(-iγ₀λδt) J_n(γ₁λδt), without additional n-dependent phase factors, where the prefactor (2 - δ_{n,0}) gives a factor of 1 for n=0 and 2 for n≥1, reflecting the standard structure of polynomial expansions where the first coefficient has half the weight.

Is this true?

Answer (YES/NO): NO